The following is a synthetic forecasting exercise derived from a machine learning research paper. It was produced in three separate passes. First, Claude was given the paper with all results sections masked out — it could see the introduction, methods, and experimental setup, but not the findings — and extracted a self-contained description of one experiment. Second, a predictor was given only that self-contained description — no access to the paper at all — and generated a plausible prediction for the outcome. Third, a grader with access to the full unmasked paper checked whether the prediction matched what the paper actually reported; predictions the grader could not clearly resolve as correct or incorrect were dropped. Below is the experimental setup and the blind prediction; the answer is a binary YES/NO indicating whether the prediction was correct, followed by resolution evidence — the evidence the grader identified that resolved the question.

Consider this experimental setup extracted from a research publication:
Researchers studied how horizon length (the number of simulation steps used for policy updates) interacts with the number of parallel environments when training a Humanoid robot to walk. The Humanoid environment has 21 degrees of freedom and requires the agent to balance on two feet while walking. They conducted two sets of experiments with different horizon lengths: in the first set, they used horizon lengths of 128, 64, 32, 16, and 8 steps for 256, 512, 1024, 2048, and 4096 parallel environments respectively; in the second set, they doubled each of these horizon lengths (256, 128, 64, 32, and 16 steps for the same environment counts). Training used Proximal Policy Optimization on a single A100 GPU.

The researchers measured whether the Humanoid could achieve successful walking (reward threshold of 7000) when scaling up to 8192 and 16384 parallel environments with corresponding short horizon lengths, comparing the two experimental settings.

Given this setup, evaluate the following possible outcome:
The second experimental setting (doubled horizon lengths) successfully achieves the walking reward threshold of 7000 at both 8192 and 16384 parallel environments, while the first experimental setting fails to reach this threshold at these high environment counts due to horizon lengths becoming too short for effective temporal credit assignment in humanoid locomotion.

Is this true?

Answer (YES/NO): YES